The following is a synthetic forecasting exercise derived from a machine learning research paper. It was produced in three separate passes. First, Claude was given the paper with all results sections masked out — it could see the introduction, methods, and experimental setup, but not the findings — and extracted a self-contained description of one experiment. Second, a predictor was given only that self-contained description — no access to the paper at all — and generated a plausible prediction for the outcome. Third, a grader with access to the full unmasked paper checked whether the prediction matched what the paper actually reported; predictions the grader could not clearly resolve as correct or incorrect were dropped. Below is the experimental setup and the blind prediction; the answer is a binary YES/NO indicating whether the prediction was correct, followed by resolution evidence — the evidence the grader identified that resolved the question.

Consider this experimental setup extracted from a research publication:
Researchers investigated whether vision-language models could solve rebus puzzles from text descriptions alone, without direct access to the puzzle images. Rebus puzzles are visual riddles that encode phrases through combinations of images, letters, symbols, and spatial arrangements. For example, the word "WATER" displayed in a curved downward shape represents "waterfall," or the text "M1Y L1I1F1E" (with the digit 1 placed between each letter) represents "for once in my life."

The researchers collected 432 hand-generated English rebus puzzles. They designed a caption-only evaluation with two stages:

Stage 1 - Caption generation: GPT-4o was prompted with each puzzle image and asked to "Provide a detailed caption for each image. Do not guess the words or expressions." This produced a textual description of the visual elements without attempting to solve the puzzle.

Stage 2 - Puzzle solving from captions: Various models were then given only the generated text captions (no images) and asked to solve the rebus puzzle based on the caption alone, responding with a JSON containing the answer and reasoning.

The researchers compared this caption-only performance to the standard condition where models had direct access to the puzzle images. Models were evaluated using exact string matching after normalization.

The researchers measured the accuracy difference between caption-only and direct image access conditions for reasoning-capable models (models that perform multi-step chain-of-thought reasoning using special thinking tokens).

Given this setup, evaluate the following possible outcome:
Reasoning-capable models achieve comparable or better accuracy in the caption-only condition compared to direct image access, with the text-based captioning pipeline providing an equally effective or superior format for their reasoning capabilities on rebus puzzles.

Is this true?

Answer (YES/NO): NO